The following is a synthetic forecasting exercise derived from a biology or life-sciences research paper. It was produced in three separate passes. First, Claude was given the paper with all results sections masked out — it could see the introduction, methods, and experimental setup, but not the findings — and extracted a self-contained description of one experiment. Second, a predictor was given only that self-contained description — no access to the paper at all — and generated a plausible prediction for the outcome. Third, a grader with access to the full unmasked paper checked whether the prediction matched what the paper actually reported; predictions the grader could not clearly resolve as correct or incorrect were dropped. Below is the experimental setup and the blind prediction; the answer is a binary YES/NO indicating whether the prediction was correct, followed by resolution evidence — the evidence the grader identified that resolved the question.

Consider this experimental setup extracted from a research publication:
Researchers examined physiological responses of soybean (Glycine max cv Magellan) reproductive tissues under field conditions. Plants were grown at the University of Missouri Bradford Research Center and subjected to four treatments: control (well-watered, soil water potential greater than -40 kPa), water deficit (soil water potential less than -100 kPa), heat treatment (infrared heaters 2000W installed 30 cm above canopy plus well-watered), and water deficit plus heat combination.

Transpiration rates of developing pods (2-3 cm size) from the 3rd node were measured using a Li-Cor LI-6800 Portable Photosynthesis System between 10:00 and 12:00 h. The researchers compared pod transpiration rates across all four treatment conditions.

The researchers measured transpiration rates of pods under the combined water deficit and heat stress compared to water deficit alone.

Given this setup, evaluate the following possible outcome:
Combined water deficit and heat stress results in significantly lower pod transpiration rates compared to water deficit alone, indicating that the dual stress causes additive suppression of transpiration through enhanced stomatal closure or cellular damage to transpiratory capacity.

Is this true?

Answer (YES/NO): NO